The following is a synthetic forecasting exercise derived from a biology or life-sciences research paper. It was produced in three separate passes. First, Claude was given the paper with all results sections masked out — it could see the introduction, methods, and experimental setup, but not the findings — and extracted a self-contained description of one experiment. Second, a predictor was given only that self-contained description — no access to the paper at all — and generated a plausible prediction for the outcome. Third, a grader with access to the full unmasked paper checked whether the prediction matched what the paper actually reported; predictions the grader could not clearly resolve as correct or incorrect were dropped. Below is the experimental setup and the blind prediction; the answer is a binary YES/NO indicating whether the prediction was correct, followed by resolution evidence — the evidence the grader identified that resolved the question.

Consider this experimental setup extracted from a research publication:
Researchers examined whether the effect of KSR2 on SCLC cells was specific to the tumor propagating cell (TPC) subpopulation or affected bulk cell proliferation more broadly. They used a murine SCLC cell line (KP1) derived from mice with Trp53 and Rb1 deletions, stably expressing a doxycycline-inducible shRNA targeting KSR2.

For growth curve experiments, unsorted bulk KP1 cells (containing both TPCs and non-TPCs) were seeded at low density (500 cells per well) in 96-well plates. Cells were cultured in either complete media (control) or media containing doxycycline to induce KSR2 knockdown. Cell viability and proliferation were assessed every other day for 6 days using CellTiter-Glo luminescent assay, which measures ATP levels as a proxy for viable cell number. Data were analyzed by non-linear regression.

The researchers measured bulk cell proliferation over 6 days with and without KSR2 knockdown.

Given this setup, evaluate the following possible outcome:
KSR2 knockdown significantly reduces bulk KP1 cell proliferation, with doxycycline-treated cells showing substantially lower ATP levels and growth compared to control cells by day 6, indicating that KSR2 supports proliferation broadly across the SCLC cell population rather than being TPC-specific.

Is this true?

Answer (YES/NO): NO